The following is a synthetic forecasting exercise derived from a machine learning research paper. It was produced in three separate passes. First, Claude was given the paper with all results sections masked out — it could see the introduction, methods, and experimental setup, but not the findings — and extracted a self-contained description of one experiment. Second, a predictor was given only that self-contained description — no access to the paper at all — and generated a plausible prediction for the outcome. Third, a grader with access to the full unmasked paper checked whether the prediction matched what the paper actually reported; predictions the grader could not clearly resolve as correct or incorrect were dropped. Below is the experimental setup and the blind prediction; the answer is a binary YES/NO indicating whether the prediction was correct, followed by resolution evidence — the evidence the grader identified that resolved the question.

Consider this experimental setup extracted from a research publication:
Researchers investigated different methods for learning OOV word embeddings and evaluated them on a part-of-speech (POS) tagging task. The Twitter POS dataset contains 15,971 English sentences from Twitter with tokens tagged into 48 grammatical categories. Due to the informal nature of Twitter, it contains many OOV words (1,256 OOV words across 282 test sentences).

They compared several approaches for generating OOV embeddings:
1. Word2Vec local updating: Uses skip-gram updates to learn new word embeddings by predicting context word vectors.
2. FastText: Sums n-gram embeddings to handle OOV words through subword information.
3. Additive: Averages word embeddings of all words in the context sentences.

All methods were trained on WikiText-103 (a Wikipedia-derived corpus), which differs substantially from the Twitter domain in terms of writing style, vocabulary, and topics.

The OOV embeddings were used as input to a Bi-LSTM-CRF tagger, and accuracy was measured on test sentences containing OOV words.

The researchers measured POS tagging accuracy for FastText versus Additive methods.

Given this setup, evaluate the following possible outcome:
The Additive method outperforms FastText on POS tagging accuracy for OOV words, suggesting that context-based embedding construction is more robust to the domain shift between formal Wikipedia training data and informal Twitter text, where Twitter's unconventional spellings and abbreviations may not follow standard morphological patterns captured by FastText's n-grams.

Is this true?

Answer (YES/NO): NO